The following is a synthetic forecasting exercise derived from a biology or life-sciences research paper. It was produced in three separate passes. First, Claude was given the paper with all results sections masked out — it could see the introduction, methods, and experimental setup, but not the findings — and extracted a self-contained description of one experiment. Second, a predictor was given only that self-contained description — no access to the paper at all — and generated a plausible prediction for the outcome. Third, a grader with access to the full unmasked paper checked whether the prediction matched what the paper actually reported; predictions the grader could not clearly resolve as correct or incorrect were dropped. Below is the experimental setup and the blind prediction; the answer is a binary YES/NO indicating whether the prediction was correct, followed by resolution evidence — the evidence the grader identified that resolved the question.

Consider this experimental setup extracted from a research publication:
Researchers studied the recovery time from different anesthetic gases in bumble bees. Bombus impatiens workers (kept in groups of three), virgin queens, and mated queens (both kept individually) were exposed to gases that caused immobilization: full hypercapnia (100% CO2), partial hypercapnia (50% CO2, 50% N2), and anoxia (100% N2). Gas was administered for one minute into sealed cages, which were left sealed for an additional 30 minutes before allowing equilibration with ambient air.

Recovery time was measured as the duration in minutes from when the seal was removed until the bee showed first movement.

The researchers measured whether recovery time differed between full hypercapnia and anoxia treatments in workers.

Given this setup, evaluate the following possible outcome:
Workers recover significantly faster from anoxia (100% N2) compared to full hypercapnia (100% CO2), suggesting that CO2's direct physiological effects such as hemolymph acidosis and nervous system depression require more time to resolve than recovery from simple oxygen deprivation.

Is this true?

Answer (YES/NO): YES